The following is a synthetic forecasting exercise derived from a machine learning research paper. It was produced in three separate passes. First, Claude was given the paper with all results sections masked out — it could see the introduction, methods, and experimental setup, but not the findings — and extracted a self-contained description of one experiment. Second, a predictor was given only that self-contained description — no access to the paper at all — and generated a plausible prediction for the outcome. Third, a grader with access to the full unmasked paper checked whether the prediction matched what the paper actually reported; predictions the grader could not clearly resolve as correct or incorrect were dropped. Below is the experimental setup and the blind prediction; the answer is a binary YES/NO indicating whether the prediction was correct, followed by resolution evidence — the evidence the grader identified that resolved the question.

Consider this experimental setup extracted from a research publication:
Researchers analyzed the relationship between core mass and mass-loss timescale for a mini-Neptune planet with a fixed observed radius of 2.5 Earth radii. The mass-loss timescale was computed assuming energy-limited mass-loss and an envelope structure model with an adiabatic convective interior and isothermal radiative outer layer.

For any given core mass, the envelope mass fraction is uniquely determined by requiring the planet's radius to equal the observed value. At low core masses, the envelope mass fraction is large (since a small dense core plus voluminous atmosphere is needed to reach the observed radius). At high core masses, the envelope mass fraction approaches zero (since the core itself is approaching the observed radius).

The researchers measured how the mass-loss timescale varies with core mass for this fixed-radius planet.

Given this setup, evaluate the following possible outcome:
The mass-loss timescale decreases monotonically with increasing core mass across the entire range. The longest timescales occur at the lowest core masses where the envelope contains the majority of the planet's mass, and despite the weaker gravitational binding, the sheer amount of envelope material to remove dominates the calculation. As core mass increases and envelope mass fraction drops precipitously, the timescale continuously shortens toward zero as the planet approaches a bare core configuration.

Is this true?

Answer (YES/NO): NO